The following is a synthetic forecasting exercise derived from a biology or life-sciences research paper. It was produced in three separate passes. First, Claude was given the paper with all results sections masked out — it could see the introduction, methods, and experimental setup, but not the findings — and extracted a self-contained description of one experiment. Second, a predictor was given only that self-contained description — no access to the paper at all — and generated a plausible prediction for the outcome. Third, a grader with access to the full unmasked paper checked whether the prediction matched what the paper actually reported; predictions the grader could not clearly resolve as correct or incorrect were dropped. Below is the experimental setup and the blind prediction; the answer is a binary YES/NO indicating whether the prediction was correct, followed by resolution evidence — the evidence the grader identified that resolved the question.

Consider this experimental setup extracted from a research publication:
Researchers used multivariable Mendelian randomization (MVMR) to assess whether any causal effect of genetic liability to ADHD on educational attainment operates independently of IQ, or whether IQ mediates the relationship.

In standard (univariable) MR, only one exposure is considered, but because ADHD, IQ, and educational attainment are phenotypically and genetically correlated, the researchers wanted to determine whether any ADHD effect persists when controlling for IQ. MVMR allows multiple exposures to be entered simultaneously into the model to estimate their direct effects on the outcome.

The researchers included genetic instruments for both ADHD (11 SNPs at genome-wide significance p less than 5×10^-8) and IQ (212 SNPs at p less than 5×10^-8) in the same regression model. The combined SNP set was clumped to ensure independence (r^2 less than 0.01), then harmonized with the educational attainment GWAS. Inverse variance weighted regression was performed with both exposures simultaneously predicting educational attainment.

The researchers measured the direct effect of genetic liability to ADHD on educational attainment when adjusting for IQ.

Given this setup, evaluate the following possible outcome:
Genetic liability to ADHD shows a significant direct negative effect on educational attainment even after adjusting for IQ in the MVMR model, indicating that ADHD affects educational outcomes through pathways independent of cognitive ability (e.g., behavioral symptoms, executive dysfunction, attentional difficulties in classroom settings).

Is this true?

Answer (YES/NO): YES